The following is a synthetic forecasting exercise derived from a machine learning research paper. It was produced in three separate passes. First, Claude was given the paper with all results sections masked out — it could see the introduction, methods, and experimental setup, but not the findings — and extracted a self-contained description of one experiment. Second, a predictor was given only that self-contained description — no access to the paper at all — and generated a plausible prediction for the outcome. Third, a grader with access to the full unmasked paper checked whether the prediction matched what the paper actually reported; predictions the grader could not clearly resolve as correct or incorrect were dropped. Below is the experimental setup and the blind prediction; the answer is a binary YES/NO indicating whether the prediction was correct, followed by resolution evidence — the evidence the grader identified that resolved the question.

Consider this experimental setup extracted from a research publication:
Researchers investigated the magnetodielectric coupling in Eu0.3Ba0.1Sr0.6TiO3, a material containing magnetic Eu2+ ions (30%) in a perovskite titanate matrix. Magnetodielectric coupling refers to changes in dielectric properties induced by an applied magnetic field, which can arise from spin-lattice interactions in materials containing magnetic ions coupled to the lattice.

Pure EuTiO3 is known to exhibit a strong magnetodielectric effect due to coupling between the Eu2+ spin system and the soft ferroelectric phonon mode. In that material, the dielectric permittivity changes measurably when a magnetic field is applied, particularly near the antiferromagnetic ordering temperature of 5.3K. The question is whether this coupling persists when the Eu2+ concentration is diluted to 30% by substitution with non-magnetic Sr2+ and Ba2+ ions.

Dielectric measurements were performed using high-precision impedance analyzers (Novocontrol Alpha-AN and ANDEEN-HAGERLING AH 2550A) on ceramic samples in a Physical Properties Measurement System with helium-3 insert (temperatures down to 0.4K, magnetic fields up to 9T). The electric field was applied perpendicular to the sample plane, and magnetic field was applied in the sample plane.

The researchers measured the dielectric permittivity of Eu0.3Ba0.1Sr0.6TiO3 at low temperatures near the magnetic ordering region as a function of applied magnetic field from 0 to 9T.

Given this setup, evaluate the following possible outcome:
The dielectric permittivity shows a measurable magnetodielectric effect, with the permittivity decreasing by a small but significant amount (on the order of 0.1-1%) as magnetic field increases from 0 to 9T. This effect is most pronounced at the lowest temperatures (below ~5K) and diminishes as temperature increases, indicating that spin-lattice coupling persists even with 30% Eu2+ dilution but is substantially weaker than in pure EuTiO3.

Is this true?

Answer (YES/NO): NO